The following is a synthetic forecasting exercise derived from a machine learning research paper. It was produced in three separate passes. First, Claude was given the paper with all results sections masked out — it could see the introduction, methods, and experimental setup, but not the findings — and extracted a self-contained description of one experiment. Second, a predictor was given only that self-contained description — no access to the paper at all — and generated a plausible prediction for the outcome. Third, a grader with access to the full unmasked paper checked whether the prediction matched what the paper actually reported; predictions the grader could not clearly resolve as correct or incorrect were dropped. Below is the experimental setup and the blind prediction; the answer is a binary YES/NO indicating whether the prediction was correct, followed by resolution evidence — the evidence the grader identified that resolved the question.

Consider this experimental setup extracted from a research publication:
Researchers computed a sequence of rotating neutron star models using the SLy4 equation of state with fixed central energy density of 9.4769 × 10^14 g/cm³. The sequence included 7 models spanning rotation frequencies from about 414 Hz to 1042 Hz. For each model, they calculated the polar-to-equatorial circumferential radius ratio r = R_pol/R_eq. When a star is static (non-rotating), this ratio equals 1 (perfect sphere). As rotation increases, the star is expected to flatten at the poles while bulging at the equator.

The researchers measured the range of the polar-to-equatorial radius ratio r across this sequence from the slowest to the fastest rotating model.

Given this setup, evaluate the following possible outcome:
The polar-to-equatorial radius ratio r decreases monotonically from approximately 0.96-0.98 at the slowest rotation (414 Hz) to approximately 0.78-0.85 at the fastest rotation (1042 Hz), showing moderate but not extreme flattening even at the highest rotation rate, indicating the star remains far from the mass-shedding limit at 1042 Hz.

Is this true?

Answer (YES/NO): NO